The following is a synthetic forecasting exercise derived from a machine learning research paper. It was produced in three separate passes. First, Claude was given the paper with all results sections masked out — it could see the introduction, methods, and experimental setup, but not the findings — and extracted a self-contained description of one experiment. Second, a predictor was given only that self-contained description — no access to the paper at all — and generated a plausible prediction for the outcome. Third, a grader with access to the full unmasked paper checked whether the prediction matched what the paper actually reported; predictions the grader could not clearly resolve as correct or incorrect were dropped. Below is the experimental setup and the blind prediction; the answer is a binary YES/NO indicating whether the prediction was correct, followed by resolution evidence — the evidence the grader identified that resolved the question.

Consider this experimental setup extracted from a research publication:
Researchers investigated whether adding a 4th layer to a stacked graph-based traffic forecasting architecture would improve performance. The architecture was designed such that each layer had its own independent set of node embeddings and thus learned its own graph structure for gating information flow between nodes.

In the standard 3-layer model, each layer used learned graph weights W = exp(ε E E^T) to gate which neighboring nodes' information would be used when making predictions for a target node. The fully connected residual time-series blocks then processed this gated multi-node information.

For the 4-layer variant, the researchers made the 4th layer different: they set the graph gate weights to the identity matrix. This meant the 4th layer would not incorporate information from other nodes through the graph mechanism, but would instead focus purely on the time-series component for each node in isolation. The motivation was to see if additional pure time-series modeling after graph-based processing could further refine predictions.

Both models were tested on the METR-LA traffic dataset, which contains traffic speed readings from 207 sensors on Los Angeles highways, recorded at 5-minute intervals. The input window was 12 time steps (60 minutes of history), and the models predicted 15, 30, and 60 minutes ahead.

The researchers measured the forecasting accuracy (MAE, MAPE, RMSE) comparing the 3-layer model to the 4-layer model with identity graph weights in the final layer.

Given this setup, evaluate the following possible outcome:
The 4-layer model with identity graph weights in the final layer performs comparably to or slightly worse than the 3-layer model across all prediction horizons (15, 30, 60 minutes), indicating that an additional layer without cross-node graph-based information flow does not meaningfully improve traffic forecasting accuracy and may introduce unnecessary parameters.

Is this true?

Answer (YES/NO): NO